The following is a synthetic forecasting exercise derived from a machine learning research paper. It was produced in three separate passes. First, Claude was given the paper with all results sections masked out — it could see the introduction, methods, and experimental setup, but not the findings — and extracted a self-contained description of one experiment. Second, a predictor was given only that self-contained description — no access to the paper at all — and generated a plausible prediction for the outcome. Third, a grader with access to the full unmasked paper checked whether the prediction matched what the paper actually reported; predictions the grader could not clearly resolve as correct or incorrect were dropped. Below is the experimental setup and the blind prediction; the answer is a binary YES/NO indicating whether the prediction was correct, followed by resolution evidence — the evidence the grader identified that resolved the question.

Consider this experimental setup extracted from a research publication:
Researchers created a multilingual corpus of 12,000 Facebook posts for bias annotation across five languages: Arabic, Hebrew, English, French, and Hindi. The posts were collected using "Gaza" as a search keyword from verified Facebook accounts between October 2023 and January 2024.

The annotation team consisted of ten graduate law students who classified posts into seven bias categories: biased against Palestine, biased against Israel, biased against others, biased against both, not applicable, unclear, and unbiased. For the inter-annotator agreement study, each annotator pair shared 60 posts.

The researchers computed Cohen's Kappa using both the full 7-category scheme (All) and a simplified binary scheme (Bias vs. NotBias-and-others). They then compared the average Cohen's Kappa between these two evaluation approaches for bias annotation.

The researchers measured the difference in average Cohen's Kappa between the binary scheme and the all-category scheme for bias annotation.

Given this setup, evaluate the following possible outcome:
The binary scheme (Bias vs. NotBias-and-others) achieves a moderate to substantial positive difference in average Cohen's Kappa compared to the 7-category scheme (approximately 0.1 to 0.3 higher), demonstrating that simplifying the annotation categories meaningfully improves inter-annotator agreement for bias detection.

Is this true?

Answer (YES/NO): NO